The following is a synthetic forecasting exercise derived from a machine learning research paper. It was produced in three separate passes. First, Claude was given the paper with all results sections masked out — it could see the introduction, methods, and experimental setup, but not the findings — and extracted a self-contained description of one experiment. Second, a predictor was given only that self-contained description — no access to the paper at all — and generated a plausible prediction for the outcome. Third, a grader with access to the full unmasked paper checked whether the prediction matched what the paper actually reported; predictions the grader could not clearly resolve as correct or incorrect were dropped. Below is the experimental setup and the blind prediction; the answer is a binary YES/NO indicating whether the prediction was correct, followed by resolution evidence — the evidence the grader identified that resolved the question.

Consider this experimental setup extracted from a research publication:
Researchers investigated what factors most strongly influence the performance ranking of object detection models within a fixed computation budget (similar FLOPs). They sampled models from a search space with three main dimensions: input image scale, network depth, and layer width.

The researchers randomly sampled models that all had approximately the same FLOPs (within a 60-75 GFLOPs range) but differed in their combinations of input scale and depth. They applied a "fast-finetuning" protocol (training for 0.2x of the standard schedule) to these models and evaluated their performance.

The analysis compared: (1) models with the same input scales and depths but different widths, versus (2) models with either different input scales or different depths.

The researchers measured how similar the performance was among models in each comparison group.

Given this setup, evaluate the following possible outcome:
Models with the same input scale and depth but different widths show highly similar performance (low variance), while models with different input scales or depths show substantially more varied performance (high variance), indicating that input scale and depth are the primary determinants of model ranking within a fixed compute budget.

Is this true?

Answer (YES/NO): YES